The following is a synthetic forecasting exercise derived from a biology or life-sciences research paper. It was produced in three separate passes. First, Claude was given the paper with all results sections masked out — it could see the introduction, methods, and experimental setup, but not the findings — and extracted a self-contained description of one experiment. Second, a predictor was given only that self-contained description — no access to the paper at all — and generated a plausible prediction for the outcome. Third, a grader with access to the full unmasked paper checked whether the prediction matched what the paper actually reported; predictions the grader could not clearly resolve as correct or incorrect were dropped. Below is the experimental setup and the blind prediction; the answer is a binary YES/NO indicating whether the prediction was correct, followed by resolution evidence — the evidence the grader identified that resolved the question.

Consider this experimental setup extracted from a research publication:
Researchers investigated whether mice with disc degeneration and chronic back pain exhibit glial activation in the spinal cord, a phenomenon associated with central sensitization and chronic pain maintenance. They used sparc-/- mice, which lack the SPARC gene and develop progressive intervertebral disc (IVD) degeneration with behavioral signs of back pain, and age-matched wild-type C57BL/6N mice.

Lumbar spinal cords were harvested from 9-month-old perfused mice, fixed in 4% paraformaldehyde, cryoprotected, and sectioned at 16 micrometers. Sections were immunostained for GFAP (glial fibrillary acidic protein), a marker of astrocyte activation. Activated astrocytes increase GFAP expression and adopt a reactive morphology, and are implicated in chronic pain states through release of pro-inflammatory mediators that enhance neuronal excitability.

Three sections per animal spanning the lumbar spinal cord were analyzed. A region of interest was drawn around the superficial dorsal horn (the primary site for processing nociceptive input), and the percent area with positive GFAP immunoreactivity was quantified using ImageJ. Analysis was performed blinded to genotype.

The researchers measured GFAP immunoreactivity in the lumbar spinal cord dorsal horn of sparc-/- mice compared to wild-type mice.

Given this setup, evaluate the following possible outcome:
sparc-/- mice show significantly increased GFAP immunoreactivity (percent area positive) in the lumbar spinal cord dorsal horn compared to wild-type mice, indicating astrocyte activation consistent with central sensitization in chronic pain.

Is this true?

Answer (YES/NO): YES